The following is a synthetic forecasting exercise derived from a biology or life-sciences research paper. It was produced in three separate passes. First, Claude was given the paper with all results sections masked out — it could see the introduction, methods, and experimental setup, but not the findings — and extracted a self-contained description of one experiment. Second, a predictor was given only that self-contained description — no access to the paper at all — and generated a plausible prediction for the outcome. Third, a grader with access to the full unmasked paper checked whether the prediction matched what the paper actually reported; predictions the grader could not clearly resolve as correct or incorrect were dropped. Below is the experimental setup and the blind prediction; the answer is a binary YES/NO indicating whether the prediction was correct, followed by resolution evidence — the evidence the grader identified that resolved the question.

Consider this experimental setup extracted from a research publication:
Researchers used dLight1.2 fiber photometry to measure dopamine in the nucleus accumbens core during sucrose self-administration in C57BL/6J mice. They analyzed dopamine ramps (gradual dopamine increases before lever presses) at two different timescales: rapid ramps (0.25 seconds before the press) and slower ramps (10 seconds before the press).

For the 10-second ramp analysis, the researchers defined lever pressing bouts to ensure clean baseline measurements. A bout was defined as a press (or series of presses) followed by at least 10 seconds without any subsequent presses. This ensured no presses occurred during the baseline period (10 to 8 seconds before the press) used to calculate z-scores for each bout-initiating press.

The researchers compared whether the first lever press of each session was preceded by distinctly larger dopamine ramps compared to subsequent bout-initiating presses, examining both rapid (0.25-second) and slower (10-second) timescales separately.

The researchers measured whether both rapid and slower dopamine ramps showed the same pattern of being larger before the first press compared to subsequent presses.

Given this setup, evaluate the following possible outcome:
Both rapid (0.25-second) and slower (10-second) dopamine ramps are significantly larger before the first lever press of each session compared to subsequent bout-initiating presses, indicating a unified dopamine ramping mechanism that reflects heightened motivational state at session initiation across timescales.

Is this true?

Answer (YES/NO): NO